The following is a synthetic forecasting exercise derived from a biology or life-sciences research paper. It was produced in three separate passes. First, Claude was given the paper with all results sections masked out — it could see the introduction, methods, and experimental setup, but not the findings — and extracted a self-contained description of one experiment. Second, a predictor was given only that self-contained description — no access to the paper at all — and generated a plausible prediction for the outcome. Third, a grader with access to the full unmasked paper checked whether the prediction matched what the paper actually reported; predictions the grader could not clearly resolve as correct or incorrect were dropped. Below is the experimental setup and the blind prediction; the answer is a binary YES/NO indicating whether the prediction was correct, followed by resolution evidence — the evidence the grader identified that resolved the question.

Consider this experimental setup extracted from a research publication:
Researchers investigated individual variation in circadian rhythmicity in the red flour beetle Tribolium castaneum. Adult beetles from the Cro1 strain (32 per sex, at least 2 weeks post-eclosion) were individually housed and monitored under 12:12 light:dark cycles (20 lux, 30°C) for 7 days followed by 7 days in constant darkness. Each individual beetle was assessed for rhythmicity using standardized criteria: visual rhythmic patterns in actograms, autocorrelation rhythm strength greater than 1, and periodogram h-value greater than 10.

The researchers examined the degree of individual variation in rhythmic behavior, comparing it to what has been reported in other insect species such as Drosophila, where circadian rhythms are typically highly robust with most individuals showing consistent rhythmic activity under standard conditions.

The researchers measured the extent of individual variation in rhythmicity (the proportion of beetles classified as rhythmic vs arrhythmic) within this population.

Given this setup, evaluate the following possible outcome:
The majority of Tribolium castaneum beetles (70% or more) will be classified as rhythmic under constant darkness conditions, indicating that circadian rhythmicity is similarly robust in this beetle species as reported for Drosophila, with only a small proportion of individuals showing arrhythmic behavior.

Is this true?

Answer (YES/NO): NO